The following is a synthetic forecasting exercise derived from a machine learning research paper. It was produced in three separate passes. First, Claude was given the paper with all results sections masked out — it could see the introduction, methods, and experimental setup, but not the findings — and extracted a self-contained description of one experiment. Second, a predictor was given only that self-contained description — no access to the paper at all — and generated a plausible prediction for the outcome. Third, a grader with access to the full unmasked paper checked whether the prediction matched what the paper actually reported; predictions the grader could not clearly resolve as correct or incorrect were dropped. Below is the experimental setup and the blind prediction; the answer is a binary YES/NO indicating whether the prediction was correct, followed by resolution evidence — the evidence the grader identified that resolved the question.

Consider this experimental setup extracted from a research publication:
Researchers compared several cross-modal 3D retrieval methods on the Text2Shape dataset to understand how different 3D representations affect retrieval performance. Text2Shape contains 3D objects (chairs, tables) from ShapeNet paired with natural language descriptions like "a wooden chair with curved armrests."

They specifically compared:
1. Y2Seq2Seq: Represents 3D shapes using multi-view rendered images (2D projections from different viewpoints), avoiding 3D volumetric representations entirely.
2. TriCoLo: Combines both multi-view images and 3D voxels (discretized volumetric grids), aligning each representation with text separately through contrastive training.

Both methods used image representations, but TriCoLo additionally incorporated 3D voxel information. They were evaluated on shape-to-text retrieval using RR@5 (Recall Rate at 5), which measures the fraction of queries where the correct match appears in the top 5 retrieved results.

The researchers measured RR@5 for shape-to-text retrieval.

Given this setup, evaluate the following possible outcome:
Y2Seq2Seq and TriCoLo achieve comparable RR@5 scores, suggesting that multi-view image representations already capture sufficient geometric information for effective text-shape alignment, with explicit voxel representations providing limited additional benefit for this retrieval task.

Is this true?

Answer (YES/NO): NO